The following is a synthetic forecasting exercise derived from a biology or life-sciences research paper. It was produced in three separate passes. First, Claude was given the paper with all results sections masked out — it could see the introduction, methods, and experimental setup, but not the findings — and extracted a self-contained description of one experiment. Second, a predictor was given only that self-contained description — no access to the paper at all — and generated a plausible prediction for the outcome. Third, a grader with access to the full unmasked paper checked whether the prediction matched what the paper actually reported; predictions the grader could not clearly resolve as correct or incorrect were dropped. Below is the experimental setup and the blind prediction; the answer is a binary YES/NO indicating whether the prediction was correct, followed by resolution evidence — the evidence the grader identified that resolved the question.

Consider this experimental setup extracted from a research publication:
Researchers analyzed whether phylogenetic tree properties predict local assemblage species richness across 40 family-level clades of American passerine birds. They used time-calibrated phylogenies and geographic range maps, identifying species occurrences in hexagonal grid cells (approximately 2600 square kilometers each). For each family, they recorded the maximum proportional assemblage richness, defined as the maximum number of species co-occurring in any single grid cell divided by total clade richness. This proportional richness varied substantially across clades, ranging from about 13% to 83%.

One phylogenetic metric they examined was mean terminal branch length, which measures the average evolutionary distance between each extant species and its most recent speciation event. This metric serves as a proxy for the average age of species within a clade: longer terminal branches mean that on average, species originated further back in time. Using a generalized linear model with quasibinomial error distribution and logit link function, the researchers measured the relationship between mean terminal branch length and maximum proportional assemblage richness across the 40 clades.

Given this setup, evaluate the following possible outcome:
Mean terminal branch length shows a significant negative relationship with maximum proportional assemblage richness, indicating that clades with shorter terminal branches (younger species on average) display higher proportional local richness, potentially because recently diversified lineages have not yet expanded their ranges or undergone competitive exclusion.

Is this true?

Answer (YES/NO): NO